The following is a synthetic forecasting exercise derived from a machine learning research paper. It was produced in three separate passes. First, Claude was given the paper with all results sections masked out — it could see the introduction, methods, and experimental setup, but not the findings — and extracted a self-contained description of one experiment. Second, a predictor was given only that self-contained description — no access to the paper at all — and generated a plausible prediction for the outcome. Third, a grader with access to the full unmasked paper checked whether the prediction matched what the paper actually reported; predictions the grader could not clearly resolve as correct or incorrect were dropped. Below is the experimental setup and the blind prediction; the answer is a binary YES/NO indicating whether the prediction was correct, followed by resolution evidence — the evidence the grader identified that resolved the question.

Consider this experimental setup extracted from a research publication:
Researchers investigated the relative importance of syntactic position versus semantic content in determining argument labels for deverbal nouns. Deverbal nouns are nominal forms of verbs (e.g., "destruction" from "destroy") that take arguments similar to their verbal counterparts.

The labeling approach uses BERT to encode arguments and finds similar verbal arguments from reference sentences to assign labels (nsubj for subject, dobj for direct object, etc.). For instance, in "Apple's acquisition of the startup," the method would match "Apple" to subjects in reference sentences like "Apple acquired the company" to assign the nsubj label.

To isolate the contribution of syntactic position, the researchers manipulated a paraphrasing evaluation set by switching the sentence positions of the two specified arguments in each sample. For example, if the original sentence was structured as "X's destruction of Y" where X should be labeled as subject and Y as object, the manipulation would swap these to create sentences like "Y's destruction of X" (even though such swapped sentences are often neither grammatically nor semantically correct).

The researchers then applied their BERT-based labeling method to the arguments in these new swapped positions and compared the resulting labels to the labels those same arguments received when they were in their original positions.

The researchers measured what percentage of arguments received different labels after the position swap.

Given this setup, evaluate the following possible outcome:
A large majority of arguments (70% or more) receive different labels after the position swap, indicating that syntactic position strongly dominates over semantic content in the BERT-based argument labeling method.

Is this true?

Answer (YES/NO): NO